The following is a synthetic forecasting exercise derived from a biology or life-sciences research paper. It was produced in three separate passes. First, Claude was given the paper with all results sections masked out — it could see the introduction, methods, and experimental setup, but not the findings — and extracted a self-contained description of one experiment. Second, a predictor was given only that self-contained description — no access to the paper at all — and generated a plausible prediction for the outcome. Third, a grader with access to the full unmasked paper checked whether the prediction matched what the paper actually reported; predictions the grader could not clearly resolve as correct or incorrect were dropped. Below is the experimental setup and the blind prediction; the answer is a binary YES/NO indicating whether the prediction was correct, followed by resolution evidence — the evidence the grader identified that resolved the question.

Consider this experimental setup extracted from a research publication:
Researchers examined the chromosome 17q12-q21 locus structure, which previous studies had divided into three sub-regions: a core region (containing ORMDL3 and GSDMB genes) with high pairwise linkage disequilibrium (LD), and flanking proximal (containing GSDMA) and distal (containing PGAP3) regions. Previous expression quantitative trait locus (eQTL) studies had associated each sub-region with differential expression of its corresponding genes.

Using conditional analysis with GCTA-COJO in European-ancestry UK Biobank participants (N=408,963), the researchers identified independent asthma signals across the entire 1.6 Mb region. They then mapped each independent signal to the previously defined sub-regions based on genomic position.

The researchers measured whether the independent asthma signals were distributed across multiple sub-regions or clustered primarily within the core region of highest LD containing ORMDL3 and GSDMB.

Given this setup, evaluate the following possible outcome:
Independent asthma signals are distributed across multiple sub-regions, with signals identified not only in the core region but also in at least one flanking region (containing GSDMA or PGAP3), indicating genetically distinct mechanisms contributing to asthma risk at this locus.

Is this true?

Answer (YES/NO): YES